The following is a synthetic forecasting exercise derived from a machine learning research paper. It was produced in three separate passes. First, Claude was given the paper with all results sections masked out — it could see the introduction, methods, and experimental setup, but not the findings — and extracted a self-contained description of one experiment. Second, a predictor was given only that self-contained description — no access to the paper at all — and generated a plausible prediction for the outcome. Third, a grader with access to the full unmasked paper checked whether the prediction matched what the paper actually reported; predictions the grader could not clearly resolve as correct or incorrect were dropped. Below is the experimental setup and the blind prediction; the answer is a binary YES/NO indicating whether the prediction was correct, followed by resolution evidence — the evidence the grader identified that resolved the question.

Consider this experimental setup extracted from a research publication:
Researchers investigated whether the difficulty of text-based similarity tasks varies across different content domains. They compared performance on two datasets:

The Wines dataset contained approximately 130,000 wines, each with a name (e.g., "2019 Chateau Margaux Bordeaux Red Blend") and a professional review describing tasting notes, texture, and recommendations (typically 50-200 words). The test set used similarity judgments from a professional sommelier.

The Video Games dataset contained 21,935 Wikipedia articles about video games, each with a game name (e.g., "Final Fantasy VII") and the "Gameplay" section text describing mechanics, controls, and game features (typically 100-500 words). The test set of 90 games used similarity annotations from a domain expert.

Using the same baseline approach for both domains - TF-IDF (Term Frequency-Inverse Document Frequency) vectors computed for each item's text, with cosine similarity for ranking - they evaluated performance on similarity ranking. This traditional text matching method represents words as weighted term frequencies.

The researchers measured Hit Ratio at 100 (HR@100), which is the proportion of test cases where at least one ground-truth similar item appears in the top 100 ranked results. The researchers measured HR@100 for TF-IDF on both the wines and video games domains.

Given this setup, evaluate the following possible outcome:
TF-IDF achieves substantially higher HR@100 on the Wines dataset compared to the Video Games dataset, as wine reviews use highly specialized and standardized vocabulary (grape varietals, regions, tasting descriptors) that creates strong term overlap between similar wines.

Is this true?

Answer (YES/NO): YES